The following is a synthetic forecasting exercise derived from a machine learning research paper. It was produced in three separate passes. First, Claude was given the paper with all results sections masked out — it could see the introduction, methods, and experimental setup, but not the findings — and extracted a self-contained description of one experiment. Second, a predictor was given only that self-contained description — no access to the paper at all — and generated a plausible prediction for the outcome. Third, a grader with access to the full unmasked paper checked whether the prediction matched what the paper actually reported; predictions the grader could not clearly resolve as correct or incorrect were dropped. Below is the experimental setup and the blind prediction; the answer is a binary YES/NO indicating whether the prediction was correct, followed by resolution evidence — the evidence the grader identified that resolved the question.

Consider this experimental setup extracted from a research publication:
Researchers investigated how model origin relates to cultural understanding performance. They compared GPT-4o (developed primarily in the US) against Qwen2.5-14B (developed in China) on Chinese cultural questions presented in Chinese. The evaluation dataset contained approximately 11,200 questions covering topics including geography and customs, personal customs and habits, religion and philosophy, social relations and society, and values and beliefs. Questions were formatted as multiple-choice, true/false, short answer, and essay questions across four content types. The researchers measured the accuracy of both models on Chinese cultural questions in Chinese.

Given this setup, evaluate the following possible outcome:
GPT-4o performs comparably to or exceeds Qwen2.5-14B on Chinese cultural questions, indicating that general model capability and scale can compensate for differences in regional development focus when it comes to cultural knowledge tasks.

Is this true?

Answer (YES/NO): NO